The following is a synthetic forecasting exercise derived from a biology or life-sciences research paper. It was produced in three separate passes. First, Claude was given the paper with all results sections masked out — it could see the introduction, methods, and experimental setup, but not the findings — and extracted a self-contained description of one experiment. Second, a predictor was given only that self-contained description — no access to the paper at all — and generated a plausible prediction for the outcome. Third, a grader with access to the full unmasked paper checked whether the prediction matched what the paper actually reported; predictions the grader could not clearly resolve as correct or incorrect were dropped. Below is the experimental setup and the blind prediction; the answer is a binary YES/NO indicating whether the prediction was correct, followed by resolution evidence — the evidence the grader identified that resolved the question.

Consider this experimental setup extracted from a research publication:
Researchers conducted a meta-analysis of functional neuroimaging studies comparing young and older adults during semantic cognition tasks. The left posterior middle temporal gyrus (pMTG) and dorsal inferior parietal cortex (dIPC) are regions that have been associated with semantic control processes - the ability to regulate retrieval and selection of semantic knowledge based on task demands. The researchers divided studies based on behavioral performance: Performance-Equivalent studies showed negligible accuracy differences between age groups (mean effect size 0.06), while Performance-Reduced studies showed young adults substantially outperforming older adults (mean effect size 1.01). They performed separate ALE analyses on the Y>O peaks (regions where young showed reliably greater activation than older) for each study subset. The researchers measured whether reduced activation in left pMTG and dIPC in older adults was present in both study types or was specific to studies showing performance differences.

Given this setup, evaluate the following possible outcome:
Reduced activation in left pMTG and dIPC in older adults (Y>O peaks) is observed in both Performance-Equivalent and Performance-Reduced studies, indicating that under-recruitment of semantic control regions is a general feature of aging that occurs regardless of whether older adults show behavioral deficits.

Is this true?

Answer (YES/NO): NO